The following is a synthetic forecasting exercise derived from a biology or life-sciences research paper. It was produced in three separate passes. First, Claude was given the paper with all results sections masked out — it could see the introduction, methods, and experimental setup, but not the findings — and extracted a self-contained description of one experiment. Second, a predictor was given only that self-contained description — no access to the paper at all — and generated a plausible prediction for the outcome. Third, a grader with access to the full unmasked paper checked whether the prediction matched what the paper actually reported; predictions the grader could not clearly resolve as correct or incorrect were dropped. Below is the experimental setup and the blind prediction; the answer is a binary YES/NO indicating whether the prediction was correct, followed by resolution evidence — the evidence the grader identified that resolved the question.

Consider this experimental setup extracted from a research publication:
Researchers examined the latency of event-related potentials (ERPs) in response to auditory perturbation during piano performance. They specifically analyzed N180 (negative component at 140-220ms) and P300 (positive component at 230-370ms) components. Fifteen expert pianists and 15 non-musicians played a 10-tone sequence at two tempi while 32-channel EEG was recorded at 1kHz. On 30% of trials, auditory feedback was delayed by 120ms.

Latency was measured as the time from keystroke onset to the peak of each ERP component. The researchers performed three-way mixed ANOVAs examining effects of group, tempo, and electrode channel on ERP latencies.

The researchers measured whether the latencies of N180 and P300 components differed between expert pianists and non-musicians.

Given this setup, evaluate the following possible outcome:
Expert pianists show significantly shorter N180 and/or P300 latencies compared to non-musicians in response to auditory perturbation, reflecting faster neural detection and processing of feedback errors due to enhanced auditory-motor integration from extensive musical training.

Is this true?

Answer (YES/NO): NO